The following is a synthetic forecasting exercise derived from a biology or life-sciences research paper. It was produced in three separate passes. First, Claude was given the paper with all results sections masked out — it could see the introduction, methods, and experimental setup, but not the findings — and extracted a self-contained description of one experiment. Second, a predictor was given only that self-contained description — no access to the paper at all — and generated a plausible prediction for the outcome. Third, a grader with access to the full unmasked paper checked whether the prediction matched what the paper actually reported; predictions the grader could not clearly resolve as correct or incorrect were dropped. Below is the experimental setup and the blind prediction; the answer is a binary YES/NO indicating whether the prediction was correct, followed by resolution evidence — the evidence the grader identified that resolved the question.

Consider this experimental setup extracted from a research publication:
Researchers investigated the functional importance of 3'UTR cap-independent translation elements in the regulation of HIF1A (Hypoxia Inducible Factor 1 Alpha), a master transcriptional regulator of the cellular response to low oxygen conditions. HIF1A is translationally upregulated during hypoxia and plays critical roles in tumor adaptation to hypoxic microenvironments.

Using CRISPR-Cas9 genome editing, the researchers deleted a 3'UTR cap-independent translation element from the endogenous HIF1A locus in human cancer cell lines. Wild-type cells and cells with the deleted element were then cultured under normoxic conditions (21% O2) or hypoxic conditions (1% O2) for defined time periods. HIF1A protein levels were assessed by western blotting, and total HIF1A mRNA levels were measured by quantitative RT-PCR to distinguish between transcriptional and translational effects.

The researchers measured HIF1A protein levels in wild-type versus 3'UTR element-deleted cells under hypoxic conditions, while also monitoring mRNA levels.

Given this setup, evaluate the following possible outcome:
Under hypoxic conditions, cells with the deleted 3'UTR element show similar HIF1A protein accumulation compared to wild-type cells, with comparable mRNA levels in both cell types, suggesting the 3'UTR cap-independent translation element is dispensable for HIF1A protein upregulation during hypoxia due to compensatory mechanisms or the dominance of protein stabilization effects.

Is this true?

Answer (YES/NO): NO